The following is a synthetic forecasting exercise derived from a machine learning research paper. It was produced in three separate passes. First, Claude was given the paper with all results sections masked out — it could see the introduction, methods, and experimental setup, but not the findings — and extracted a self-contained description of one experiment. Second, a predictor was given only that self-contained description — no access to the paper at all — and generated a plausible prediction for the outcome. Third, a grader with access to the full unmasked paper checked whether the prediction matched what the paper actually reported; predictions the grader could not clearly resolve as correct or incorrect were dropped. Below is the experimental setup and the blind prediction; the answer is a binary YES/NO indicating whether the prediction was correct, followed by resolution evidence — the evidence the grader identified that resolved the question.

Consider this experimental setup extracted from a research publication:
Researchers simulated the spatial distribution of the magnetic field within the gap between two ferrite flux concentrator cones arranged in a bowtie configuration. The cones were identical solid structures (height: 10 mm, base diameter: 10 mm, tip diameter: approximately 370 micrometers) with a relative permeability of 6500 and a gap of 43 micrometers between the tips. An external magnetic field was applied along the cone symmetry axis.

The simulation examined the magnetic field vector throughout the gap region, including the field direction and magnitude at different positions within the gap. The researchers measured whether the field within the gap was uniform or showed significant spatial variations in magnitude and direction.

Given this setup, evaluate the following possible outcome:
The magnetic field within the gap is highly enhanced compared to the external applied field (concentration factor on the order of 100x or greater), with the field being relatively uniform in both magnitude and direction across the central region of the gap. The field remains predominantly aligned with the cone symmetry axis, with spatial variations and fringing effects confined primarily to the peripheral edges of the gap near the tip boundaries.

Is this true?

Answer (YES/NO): YES